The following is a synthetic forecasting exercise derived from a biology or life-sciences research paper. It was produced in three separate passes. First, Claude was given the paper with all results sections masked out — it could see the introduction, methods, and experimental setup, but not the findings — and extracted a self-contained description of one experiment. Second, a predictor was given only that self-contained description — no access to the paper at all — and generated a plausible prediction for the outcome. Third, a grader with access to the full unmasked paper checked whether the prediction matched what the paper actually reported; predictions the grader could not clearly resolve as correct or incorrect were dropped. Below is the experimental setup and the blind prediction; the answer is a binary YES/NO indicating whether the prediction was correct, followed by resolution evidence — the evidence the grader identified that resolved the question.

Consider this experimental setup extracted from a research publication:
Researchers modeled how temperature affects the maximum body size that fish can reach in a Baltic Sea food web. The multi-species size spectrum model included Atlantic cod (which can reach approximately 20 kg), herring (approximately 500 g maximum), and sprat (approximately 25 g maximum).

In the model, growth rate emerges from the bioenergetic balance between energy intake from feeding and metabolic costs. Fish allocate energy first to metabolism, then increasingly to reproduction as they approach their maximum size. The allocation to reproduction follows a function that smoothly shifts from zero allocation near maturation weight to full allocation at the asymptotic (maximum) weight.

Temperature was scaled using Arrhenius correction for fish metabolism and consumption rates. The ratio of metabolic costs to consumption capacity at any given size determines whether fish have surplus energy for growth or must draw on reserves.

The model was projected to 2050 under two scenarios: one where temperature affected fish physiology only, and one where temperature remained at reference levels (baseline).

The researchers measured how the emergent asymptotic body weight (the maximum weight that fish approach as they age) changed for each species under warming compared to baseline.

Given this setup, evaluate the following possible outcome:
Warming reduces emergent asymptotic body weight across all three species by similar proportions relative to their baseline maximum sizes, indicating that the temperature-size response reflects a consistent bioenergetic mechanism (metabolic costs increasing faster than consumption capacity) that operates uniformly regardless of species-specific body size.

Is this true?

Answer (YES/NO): NO